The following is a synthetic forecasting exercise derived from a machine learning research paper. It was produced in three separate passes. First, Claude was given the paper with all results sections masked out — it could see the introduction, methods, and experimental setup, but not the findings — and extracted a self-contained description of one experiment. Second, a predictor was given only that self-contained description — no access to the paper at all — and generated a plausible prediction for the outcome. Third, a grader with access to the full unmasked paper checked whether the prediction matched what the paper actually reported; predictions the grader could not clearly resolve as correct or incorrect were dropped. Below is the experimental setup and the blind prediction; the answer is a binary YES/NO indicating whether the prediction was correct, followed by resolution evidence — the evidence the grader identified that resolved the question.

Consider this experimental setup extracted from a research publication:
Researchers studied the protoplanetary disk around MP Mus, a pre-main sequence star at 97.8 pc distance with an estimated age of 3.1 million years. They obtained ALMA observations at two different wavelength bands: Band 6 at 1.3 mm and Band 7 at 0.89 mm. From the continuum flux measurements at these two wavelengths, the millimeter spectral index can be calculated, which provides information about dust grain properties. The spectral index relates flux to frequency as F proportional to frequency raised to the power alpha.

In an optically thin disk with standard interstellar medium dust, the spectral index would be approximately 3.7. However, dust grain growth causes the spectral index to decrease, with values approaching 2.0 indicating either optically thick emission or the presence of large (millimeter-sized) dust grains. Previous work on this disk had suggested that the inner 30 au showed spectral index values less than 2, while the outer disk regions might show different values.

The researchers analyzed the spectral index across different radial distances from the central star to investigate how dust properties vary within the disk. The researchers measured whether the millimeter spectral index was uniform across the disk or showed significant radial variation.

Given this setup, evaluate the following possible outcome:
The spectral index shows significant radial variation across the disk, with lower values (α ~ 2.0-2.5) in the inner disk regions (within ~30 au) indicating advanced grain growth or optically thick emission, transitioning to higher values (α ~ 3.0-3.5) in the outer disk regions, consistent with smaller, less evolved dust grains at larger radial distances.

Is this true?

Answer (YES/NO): NO